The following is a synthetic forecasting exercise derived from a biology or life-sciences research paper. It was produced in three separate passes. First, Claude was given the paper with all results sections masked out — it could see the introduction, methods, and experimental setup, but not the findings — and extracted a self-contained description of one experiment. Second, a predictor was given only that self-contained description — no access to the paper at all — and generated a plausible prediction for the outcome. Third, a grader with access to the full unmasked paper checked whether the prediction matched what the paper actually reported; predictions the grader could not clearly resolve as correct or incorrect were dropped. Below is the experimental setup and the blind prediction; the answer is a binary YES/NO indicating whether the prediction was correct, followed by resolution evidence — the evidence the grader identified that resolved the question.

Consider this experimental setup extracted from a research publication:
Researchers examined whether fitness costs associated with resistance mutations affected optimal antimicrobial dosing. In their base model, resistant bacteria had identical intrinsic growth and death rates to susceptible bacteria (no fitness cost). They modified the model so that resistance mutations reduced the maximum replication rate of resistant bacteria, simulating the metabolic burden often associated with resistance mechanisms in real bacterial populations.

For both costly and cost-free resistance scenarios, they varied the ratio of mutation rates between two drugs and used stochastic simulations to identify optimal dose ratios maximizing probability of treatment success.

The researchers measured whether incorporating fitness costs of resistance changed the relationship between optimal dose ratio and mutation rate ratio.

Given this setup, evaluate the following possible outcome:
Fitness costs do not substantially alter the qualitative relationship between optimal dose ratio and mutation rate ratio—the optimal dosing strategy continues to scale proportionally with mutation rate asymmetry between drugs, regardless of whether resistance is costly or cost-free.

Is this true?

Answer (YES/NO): NO